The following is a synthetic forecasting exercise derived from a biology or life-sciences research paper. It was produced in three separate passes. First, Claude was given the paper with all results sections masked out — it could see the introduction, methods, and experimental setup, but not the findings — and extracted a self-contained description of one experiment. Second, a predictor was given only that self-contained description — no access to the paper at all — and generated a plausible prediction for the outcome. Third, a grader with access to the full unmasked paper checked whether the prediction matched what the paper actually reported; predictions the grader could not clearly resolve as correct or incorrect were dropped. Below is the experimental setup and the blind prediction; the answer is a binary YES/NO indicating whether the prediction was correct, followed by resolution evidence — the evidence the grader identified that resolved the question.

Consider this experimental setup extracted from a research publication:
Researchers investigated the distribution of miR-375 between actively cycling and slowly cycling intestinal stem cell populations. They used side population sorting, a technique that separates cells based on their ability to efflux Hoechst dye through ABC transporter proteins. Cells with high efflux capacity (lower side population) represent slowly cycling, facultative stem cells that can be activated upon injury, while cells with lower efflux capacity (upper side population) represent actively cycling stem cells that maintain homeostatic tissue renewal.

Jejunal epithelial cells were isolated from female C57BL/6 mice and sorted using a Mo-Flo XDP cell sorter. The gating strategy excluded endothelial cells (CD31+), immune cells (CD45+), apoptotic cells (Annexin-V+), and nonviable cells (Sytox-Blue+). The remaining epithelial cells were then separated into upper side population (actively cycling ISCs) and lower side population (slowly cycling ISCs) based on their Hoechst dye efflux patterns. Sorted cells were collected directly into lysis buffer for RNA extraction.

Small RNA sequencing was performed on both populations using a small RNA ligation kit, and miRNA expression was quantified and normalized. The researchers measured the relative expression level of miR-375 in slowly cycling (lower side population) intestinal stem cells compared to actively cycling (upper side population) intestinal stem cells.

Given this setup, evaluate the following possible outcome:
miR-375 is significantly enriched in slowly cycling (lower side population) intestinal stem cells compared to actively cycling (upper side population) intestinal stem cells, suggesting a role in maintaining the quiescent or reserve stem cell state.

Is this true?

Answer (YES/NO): YES